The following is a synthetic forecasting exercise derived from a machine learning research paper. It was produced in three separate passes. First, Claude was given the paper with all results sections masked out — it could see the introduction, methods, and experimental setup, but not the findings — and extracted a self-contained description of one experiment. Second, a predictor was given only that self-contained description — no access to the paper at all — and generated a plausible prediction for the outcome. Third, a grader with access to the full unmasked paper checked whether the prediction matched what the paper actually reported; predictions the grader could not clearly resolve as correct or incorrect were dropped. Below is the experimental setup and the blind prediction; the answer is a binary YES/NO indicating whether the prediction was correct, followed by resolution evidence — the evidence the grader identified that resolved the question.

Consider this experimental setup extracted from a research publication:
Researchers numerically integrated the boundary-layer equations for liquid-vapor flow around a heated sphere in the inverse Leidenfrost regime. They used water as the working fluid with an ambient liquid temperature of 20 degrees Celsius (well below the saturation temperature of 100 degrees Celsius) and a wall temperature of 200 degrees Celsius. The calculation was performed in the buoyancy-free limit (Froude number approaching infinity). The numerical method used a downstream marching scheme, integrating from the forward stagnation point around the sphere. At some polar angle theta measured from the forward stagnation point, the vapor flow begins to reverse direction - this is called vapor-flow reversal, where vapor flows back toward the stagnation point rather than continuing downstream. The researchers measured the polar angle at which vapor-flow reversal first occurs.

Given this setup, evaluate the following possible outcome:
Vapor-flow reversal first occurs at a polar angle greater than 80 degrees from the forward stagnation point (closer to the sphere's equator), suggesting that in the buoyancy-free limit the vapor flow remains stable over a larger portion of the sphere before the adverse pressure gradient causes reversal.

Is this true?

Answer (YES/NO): YES